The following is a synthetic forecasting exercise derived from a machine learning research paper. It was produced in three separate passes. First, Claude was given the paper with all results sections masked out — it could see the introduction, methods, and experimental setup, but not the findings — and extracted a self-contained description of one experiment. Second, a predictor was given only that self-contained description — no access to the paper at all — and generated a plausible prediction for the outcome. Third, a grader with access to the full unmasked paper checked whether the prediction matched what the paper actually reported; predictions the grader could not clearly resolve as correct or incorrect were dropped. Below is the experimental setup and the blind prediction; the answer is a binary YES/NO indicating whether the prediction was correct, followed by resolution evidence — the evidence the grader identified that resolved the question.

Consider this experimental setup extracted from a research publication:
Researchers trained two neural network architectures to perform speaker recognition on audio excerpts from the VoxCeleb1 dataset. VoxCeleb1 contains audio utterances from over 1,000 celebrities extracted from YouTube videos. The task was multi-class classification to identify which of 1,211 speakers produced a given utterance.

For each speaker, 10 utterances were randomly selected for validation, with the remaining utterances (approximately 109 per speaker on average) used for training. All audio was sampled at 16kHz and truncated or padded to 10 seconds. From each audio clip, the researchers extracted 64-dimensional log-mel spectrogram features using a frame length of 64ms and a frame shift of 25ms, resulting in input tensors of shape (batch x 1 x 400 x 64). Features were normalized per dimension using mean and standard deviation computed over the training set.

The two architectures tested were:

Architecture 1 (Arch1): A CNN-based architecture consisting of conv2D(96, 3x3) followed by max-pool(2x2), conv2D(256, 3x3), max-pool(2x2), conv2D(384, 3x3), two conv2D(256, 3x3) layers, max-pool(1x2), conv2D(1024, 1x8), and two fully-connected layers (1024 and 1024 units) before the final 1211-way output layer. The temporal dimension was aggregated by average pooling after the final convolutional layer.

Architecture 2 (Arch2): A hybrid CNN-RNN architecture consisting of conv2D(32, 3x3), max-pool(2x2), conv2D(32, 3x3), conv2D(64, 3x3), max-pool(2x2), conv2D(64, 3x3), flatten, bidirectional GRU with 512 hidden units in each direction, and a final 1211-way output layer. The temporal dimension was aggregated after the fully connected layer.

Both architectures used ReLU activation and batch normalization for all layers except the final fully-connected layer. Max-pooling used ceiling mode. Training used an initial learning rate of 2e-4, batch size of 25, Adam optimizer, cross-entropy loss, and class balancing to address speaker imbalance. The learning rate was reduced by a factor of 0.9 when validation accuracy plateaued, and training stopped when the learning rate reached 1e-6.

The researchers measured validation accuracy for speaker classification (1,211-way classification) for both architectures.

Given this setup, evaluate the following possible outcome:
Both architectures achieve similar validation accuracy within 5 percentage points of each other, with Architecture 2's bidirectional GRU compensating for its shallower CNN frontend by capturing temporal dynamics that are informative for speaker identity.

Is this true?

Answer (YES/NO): YES